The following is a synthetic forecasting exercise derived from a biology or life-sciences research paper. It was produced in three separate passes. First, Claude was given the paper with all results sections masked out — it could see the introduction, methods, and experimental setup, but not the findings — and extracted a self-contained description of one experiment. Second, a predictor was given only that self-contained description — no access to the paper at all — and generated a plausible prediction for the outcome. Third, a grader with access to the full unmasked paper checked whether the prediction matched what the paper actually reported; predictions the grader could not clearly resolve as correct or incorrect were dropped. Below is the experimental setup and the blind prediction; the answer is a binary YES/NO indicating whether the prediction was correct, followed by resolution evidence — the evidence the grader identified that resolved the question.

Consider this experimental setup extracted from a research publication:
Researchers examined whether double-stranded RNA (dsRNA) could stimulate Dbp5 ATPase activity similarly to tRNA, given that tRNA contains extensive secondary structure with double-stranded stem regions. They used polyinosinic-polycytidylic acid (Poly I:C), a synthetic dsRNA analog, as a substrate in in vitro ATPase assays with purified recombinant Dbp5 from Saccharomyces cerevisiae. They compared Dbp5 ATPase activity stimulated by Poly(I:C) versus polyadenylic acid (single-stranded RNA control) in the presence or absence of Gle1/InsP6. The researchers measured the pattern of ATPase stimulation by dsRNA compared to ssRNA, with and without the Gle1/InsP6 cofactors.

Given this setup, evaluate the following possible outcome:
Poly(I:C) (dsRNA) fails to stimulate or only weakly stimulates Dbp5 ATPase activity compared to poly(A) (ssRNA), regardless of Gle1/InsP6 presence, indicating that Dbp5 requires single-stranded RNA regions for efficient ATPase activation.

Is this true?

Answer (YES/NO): NO